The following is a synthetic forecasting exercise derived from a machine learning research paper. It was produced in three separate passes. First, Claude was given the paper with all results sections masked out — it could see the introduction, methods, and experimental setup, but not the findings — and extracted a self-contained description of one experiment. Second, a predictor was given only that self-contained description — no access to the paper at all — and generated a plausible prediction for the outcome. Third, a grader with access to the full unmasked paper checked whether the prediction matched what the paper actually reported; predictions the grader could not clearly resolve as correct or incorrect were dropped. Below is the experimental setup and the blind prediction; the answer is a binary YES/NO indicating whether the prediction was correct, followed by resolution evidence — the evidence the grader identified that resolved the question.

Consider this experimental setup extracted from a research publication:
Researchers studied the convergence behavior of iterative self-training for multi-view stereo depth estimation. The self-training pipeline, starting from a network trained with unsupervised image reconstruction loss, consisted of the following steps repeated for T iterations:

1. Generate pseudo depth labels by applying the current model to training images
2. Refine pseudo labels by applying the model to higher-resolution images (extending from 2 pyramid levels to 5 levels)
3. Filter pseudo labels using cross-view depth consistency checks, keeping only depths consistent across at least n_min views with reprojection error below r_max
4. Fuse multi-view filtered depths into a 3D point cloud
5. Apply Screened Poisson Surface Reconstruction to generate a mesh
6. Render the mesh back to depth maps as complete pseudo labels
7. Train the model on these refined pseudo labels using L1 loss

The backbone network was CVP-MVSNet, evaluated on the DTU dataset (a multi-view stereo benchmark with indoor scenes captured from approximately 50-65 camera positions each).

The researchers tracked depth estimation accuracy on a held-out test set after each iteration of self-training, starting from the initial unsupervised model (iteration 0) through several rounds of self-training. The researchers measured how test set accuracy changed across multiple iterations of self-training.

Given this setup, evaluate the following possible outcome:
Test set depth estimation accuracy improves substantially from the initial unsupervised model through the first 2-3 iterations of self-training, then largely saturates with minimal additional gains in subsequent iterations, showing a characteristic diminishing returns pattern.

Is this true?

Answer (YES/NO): YES